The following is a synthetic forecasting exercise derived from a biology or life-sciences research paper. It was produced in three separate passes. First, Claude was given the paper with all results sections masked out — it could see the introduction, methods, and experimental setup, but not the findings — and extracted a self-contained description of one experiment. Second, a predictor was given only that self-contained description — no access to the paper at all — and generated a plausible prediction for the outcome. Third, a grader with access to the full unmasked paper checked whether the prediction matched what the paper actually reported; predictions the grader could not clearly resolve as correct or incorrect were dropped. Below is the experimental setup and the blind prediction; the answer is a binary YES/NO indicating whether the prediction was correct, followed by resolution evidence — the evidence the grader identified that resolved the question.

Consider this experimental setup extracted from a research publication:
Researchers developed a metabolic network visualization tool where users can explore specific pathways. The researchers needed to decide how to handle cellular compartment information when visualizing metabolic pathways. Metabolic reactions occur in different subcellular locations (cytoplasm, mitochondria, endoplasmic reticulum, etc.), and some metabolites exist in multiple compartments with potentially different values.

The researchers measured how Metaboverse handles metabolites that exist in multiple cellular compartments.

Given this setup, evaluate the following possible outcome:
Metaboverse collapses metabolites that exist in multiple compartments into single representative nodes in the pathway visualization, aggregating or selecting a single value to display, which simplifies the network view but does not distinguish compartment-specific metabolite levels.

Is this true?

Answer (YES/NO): NO